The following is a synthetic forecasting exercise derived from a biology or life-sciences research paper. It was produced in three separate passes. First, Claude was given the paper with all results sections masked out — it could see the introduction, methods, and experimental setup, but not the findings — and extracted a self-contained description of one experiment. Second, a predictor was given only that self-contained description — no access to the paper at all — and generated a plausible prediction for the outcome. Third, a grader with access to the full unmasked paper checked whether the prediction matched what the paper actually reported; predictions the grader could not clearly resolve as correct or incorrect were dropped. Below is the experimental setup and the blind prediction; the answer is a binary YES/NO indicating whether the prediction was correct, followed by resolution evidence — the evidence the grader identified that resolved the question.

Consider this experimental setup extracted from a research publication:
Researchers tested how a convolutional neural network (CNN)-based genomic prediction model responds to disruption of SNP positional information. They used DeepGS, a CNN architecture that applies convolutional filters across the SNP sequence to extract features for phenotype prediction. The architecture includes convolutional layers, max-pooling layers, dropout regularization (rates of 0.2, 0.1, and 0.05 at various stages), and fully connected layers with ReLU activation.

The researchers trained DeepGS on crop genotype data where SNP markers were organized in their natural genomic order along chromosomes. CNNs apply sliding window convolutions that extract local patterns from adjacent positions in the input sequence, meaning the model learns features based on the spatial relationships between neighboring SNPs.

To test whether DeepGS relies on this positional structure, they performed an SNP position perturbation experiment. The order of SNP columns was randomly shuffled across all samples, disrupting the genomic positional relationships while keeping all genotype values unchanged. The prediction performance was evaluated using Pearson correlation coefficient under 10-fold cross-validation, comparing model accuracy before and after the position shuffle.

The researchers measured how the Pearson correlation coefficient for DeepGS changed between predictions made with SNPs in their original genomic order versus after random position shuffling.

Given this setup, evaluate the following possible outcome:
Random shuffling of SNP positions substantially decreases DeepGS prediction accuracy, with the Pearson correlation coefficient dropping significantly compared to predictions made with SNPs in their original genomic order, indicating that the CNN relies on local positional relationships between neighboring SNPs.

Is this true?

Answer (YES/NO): NO